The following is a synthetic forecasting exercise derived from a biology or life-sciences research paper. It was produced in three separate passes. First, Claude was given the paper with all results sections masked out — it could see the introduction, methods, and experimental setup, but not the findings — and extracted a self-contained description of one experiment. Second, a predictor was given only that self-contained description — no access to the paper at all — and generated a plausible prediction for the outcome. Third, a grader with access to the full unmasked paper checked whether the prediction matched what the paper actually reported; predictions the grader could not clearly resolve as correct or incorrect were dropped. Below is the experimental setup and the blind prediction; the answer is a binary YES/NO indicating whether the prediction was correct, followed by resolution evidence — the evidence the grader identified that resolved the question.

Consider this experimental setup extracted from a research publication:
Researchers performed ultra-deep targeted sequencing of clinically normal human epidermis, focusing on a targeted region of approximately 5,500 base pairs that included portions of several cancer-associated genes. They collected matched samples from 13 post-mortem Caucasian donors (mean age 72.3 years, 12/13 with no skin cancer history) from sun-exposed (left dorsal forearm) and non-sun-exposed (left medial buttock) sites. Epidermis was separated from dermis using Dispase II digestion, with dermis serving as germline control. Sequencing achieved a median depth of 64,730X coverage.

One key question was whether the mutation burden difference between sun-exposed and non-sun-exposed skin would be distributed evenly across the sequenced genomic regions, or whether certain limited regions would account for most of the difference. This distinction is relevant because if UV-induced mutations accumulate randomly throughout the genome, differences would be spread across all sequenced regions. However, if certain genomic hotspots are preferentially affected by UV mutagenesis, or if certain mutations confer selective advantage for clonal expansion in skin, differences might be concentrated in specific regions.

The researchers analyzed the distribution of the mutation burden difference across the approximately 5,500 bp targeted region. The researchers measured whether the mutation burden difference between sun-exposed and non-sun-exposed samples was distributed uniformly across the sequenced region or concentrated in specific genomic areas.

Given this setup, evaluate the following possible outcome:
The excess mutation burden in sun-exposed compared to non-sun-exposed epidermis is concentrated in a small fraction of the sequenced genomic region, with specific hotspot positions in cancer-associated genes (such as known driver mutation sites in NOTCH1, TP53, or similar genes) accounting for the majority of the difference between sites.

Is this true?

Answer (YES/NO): NO